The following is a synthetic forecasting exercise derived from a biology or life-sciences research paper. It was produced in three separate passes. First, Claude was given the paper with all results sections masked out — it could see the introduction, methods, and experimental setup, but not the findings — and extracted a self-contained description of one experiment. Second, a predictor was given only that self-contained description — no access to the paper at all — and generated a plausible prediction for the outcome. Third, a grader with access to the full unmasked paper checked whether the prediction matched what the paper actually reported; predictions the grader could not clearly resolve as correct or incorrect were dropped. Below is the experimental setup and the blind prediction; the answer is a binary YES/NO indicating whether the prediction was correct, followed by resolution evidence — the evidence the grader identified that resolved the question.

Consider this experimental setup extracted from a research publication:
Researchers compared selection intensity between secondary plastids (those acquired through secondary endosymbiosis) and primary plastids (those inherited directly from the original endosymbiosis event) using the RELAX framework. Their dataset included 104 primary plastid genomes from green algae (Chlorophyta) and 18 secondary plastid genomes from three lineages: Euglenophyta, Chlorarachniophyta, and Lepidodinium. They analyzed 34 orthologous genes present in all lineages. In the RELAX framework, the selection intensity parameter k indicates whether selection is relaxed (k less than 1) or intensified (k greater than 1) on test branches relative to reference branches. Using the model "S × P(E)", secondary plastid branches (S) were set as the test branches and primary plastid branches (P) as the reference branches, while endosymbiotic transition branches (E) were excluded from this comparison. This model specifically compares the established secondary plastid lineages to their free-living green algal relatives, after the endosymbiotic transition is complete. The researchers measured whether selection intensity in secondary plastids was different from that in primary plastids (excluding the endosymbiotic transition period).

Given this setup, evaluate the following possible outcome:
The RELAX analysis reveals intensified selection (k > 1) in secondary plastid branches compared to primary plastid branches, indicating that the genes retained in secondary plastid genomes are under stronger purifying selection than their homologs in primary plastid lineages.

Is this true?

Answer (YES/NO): NO